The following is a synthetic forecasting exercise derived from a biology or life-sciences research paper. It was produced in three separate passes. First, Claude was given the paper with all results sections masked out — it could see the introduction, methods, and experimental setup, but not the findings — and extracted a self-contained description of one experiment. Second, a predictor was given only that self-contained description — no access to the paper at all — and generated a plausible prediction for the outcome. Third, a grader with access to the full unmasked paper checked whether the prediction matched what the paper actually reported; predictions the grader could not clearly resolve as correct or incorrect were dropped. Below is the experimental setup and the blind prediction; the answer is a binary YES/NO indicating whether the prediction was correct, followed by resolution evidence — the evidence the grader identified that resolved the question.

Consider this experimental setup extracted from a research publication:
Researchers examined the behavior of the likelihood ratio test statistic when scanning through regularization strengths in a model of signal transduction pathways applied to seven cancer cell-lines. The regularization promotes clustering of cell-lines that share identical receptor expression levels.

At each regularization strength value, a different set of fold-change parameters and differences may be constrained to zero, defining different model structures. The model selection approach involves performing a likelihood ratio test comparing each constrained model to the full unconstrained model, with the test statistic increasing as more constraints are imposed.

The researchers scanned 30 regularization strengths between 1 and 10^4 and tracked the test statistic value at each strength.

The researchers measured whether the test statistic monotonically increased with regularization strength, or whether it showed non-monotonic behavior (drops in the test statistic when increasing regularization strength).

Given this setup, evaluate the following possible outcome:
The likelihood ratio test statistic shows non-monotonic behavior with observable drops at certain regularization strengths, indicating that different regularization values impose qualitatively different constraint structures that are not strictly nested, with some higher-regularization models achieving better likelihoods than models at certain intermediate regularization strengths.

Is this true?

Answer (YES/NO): YES